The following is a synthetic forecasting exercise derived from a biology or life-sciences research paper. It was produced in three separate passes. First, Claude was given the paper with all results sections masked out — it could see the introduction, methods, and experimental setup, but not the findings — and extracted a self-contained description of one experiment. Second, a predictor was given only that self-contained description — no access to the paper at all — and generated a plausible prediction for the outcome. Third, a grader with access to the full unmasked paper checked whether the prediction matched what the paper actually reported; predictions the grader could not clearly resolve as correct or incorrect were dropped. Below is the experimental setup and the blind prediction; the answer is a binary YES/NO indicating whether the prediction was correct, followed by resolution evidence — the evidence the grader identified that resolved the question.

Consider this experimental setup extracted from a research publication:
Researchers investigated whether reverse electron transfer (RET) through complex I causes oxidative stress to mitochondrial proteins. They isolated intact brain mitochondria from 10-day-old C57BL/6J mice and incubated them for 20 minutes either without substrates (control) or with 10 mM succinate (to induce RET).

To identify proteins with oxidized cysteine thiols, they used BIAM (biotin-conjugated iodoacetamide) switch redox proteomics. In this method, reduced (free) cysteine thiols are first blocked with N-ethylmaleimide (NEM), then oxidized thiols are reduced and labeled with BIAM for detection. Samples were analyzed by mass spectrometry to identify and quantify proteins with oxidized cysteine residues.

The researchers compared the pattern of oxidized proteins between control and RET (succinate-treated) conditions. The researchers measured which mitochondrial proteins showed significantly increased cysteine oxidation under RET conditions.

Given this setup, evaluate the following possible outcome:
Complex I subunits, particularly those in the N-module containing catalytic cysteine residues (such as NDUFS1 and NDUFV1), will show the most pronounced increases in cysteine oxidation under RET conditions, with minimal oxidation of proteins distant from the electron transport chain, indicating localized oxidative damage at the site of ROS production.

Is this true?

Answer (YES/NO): NO